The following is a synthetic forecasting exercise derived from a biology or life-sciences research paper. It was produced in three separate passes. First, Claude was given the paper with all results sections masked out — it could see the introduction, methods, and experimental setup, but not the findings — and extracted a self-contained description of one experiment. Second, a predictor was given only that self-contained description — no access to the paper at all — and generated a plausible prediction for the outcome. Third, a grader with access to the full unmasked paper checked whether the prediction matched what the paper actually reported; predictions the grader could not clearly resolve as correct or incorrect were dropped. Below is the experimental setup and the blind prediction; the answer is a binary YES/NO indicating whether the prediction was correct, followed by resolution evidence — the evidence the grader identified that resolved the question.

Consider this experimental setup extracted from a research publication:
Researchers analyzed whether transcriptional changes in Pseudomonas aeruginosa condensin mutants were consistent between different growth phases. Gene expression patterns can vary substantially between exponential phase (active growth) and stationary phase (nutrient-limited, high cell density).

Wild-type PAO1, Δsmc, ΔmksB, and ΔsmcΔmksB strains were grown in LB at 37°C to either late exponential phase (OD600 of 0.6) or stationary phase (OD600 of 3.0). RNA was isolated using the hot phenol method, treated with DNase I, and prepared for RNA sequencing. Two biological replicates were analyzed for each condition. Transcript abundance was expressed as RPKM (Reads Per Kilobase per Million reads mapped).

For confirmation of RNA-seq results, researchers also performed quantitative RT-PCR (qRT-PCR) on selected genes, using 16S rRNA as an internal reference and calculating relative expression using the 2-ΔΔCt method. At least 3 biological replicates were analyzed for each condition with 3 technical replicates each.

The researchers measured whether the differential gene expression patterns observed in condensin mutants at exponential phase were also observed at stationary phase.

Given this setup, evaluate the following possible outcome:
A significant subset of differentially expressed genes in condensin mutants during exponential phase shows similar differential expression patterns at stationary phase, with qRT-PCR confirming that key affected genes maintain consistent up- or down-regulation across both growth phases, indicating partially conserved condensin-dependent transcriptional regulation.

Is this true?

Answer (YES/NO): NO